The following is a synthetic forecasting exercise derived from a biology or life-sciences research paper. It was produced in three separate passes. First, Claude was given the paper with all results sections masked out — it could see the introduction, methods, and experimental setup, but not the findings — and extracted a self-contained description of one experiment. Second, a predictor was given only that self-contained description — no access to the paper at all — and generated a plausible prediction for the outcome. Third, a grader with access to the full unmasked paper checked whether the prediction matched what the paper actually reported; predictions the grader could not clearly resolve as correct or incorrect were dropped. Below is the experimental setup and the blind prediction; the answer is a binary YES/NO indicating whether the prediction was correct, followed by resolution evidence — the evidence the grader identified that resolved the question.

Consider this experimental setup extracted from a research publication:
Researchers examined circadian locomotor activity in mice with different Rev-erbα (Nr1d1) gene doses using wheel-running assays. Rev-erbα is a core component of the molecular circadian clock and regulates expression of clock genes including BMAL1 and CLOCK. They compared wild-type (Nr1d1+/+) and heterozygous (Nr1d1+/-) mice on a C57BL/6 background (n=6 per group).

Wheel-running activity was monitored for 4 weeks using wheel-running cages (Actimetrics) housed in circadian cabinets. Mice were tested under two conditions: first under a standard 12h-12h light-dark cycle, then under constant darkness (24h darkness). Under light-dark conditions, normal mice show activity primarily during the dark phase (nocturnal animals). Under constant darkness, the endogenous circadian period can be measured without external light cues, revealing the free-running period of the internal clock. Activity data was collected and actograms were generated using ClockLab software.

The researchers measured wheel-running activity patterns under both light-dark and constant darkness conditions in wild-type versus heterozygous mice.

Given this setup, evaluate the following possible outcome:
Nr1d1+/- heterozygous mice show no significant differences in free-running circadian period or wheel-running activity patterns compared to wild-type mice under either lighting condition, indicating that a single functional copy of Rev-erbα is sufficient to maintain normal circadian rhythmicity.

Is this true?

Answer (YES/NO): YES